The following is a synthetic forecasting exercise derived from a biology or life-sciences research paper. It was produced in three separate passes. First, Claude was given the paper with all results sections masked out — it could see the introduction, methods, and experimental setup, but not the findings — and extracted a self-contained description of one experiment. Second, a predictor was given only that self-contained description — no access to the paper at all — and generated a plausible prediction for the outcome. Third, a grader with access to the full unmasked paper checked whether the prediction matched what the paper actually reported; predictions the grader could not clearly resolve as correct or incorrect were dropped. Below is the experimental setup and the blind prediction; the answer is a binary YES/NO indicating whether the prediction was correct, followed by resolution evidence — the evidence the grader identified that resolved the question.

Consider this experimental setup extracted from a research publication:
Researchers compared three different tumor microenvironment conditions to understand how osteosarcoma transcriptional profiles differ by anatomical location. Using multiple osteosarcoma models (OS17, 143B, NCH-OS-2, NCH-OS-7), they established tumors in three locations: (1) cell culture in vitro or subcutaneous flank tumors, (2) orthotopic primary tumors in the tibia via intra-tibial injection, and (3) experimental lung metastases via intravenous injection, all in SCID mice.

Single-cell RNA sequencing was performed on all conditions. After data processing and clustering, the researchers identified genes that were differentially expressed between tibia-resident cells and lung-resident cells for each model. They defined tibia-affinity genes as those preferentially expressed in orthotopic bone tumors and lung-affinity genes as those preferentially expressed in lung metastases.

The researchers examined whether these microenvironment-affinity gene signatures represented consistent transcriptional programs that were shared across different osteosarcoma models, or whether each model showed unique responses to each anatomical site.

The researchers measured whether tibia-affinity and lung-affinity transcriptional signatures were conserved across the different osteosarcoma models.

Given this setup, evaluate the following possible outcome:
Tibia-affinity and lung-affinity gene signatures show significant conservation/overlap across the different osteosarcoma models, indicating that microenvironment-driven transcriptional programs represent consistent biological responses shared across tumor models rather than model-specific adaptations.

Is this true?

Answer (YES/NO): YES